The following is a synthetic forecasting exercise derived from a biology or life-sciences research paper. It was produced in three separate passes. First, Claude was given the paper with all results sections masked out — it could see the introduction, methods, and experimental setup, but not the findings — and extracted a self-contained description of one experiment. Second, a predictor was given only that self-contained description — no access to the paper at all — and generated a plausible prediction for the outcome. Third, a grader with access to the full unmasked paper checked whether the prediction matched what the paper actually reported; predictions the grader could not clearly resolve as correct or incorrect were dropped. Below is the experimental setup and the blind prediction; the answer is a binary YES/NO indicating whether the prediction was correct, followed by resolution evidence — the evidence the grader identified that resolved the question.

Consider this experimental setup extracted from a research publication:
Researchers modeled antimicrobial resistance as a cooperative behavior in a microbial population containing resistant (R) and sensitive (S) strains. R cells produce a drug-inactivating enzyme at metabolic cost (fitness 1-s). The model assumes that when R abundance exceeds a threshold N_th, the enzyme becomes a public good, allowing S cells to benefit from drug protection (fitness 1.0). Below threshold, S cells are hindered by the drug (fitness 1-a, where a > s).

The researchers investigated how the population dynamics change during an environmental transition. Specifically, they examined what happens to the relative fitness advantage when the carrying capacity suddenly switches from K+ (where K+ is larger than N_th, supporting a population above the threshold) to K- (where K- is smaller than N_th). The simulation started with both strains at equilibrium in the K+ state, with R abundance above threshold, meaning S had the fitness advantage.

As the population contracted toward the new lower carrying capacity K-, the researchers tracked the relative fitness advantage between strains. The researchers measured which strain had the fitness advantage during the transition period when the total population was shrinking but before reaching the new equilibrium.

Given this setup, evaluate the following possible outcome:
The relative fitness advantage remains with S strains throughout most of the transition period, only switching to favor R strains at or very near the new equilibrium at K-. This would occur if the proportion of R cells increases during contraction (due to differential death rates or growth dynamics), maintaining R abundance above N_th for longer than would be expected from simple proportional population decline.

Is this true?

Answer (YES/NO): NO